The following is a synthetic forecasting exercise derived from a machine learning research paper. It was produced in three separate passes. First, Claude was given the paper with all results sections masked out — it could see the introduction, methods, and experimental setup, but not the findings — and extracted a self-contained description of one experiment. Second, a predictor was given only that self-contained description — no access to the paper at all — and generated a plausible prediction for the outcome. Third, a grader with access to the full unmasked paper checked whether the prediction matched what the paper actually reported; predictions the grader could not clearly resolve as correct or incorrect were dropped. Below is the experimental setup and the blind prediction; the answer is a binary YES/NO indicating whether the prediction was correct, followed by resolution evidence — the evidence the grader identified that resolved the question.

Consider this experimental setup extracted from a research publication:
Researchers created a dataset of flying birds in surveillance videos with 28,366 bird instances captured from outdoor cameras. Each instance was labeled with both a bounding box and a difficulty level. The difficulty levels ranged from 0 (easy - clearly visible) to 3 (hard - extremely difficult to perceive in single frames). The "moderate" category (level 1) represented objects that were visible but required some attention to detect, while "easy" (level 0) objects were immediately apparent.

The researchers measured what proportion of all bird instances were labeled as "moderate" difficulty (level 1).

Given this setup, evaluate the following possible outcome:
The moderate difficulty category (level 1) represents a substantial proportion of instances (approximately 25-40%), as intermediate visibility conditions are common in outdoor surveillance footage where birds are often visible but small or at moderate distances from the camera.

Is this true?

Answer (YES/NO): NO